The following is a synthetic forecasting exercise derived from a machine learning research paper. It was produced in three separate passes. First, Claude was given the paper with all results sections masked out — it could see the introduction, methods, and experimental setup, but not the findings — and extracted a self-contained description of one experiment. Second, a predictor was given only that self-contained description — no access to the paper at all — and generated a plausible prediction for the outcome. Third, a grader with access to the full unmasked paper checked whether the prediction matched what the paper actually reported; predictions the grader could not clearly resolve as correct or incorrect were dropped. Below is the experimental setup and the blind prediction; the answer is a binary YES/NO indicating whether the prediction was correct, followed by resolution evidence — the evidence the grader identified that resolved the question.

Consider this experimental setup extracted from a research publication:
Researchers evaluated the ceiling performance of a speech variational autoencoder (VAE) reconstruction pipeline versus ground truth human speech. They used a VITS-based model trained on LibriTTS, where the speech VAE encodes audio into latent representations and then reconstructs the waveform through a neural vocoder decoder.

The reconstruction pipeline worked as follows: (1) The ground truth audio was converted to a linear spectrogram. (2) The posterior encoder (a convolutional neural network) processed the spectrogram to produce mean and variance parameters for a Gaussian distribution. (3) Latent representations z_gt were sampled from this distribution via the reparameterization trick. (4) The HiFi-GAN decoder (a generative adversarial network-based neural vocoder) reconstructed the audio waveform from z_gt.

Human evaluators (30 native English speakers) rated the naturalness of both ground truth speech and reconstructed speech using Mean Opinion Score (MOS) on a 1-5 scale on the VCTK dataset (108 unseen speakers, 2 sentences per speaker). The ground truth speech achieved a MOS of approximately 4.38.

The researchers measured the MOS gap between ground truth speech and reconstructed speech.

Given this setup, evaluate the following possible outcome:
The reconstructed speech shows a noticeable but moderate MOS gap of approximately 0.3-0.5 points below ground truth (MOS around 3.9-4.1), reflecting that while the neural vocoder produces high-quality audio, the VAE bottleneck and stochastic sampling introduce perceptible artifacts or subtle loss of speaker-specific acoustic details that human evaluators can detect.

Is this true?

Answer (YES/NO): NO